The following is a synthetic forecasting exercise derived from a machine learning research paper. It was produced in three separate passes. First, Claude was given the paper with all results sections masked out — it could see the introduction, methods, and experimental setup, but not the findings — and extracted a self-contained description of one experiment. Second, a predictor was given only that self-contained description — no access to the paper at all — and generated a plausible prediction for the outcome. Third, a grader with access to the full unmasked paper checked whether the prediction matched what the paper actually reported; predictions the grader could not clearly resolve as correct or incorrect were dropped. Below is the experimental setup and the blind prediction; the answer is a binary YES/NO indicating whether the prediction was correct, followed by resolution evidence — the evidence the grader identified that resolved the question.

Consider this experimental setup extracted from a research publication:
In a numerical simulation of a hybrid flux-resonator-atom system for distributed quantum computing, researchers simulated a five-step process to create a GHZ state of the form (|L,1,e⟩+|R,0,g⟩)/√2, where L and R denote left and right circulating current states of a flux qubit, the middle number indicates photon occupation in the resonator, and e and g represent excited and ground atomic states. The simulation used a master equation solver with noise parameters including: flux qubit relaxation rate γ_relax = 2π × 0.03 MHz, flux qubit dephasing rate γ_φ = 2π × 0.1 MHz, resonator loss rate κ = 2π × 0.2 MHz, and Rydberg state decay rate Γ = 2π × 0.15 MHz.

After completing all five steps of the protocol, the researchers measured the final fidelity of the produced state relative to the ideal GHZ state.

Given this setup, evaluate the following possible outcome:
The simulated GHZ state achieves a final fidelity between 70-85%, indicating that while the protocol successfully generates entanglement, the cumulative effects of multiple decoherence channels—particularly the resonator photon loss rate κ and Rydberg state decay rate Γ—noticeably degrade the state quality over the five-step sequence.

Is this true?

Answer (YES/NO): NO